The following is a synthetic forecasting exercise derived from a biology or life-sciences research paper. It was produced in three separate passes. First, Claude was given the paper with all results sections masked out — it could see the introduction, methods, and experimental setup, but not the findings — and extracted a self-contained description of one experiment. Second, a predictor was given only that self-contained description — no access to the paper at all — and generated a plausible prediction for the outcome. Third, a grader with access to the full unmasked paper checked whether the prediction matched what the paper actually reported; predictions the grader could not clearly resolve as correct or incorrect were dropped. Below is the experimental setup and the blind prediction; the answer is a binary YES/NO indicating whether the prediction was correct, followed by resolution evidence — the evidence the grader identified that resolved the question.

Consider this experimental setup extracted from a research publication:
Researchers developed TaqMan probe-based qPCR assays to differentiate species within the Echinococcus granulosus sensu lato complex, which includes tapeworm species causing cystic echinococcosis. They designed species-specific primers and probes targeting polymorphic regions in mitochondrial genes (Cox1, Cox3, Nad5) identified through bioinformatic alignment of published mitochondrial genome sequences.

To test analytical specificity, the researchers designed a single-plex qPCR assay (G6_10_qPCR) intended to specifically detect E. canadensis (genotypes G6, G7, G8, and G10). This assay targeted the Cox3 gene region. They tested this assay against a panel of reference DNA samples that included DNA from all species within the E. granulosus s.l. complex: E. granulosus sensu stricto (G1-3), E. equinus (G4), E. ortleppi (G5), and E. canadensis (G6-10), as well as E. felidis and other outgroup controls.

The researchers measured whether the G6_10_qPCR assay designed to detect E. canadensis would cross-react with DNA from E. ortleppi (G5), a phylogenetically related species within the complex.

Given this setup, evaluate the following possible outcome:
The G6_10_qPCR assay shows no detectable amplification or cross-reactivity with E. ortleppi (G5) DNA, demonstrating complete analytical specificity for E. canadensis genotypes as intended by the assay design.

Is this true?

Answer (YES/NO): NO